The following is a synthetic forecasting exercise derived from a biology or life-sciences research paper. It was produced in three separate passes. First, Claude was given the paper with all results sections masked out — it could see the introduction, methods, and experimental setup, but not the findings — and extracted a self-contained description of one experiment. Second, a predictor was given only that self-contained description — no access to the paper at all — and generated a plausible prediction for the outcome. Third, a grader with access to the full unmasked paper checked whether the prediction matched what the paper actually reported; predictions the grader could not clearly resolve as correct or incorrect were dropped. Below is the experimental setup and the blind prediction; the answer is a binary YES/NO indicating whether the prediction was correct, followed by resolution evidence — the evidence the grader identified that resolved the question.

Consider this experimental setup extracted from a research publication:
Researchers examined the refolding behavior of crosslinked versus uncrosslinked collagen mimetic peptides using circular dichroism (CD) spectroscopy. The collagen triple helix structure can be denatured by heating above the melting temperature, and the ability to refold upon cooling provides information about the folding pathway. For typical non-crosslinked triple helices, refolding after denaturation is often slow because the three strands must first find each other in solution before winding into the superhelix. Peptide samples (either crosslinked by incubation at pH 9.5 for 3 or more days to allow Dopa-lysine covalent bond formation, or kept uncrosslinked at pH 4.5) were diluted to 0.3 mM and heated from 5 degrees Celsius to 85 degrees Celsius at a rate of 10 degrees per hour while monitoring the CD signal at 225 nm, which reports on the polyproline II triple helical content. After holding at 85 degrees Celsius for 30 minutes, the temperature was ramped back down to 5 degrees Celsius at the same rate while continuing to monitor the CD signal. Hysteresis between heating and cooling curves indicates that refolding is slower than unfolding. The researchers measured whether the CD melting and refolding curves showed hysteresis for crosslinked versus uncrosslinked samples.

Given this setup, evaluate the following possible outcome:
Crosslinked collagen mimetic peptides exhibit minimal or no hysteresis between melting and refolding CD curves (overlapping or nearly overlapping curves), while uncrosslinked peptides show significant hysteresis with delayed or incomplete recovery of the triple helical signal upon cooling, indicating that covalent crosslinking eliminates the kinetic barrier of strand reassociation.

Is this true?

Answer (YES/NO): NO